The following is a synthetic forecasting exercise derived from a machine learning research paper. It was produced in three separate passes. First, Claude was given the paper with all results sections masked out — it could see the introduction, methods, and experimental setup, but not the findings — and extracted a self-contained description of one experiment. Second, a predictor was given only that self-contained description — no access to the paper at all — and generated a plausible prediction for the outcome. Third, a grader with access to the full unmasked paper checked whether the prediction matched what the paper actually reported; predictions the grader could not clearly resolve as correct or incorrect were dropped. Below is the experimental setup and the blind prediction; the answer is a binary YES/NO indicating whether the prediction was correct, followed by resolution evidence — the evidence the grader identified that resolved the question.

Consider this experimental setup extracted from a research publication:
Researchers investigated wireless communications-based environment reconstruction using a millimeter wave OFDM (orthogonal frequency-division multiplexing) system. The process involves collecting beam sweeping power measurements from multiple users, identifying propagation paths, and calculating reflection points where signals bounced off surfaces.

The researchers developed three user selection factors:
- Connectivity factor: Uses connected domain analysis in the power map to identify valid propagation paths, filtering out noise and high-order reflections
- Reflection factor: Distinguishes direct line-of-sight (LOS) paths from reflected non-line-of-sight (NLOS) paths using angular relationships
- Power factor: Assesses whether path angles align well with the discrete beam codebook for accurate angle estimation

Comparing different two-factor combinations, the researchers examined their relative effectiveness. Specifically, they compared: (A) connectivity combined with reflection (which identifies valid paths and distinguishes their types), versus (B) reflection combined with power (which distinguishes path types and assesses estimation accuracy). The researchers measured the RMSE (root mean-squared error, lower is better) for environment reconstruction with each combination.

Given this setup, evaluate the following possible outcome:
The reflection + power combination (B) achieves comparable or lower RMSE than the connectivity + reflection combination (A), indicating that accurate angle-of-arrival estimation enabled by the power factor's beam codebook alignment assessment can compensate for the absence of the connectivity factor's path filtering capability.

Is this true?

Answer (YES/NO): NO